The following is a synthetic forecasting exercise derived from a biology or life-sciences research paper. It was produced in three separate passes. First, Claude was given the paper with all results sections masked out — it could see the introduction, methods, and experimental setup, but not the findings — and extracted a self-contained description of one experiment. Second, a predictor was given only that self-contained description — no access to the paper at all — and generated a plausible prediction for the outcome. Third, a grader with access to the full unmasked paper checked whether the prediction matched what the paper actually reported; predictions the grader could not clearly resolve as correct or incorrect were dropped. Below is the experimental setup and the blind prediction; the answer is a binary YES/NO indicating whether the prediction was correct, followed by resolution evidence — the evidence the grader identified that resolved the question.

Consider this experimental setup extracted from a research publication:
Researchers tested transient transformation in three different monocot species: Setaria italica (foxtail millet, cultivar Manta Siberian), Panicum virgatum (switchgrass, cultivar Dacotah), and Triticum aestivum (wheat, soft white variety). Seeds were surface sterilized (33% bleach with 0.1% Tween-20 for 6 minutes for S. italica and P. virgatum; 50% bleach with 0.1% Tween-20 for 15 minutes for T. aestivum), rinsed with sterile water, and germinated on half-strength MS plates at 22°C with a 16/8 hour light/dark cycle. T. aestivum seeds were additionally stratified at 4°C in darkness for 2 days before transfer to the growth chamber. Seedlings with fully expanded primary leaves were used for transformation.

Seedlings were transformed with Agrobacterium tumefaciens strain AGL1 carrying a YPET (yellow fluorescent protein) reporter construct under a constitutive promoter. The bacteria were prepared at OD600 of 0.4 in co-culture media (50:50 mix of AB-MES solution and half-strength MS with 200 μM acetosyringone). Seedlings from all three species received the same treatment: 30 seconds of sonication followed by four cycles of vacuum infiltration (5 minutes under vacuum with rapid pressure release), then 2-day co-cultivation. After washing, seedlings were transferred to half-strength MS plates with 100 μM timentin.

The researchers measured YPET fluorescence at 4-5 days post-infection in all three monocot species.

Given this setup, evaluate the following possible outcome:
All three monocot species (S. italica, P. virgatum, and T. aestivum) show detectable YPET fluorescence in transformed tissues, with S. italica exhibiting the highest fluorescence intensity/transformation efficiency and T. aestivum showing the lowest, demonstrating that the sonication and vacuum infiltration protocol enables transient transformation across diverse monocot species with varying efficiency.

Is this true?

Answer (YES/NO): YES